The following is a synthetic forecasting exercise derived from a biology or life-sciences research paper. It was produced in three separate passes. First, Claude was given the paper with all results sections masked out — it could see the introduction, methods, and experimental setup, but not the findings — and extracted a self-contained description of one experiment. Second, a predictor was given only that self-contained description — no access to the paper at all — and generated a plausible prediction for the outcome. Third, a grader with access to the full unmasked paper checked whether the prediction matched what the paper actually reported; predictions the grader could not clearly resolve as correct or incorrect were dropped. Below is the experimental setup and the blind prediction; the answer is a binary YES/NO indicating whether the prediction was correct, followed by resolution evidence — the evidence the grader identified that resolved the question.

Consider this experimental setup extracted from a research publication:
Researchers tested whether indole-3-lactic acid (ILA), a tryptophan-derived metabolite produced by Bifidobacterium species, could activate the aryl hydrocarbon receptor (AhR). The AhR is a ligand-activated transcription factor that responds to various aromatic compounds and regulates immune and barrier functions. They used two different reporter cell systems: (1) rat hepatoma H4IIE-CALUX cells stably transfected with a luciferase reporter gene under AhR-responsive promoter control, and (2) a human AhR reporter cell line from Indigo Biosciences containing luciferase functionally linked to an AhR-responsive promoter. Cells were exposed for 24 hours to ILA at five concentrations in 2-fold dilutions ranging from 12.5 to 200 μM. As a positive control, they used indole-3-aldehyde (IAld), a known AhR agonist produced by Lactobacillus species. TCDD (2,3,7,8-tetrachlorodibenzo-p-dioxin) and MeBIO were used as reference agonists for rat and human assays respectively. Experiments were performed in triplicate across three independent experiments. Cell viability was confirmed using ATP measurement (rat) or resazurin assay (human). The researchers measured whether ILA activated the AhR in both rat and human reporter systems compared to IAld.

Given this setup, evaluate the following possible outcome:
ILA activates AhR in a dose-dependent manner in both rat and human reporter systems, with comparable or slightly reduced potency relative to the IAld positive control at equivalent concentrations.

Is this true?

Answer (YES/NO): YES